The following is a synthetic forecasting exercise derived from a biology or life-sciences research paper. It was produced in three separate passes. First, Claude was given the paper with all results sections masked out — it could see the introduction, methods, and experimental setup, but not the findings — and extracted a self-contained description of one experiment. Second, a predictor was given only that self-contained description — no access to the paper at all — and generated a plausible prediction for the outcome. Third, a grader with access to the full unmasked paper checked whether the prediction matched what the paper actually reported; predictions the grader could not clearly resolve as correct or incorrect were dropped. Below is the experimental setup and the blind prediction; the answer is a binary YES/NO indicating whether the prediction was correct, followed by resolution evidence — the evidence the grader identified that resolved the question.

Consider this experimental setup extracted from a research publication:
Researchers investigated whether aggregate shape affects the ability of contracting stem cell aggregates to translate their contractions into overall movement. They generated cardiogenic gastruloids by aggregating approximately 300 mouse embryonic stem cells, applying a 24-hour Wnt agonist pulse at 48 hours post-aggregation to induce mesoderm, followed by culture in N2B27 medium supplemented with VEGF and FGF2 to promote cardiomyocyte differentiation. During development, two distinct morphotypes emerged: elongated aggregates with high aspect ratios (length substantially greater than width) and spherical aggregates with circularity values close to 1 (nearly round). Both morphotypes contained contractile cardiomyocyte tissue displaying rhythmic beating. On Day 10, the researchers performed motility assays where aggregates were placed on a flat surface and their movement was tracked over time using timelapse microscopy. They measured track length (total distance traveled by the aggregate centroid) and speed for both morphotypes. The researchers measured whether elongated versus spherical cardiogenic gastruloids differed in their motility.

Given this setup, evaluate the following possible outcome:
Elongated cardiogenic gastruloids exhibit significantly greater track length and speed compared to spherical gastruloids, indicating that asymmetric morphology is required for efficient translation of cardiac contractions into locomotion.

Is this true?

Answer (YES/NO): NO